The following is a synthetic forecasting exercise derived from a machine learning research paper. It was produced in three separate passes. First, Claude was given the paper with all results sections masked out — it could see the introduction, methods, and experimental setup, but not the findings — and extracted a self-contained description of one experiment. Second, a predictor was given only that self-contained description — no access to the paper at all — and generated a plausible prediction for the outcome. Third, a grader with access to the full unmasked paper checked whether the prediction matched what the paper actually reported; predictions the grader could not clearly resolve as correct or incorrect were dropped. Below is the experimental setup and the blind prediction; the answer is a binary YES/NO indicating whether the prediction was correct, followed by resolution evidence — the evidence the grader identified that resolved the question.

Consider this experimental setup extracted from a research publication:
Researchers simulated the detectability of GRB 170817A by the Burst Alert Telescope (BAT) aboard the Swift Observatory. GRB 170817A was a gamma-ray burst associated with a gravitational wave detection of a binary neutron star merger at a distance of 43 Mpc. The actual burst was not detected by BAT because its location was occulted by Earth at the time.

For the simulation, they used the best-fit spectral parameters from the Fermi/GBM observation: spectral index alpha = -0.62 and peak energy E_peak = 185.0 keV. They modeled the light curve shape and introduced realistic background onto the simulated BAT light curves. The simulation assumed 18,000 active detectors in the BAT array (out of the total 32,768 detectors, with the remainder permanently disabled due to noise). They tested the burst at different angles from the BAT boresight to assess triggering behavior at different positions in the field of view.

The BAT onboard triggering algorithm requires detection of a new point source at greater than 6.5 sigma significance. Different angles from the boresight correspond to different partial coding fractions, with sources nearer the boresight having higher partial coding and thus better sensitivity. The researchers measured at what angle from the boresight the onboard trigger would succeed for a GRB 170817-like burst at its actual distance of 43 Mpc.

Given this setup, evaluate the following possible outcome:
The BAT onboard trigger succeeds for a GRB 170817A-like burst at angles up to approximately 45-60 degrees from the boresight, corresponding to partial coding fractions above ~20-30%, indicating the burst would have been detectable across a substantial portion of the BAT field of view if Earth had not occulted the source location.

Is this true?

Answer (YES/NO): NO